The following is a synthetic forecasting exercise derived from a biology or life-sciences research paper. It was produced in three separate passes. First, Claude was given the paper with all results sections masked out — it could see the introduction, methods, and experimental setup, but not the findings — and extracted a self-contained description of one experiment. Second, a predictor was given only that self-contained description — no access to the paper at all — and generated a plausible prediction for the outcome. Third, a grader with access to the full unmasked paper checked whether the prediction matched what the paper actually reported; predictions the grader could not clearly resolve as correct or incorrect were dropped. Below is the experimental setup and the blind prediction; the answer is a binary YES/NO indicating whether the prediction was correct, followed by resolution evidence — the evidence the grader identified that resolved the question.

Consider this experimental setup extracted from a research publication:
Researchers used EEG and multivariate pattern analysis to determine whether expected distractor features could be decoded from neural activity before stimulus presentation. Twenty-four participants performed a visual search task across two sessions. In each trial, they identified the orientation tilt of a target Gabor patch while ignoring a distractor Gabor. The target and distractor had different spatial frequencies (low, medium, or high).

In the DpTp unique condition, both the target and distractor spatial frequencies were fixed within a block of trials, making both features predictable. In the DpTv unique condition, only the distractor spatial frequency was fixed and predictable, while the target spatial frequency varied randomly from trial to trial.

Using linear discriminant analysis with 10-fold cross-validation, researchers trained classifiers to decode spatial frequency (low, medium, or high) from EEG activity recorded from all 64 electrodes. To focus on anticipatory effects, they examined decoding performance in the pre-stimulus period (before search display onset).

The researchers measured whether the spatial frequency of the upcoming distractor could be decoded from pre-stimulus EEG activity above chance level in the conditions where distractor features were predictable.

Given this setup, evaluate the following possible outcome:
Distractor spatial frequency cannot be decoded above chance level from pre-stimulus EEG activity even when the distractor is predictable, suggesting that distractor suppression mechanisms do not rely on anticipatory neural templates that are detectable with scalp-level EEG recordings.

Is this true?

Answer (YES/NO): NO